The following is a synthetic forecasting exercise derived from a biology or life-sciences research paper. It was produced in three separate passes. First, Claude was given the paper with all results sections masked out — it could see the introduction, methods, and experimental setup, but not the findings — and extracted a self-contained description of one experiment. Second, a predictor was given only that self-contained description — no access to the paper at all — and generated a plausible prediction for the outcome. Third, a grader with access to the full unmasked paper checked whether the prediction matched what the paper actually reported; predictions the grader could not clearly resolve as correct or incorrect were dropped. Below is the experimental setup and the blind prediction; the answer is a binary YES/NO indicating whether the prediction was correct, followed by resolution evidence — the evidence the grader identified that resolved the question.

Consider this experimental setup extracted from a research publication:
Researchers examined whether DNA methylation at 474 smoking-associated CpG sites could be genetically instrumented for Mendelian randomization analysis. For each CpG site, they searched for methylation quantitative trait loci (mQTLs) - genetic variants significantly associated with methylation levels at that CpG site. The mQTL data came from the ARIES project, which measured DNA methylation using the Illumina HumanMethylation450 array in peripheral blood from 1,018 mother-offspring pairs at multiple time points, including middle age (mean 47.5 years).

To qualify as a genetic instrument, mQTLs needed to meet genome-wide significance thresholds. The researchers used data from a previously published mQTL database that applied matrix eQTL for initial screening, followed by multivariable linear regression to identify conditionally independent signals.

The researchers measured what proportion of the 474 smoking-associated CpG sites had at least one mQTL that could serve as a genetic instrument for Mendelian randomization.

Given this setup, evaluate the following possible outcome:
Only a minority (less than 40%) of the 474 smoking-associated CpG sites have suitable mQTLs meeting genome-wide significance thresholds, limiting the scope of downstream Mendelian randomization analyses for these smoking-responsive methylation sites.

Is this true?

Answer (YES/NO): YES